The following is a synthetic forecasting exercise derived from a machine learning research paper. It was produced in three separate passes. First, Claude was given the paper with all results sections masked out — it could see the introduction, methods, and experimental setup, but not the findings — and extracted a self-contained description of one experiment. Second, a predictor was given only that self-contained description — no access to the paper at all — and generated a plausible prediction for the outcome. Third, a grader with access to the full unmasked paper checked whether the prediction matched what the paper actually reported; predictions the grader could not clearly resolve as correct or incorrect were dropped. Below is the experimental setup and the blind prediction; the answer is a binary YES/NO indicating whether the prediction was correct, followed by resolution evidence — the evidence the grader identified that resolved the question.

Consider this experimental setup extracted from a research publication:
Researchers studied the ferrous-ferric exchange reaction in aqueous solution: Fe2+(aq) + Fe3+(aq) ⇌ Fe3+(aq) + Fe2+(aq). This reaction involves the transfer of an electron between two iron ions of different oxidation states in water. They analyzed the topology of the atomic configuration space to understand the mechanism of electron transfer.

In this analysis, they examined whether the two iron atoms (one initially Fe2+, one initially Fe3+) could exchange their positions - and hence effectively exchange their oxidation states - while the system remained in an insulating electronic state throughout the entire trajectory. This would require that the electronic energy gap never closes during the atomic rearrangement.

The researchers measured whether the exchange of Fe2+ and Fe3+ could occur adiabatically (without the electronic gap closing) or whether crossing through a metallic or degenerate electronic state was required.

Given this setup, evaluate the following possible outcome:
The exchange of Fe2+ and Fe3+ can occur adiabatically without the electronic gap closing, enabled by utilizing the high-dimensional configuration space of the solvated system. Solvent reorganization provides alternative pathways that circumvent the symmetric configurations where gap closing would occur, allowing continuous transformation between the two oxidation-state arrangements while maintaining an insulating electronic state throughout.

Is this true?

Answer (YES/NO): NO